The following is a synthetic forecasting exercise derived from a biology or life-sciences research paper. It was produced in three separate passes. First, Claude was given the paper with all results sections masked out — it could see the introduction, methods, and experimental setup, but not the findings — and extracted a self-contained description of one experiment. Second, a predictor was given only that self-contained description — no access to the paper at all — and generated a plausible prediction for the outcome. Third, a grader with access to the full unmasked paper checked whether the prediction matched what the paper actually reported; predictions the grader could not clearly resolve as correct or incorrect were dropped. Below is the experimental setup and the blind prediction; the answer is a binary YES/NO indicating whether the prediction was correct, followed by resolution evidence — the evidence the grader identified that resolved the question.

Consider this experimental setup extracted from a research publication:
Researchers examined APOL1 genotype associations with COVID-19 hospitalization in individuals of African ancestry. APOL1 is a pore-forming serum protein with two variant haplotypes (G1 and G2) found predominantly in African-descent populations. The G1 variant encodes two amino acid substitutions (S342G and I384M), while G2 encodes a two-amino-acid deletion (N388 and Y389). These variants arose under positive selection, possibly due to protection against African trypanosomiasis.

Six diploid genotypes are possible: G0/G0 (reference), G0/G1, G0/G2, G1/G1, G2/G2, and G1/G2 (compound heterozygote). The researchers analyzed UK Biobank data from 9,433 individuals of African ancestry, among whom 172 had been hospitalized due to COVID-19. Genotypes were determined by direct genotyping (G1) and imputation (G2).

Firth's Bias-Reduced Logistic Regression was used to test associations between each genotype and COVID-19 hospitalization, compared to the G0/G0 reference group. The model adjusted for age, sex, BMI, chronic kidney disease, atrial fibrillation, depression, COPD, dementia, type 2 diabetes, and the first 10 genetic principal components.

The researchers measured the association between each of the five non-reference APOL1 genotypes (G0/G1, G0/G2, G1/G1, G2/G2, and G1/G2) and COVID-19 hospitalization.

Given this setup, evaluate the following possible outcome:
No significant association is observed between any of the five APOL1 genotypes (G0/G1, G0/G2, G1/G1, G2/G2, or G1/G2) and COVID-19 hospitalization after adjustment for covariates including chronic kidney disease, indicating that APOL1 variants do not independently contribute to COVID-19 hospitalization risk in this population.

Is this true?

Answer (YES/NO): NO